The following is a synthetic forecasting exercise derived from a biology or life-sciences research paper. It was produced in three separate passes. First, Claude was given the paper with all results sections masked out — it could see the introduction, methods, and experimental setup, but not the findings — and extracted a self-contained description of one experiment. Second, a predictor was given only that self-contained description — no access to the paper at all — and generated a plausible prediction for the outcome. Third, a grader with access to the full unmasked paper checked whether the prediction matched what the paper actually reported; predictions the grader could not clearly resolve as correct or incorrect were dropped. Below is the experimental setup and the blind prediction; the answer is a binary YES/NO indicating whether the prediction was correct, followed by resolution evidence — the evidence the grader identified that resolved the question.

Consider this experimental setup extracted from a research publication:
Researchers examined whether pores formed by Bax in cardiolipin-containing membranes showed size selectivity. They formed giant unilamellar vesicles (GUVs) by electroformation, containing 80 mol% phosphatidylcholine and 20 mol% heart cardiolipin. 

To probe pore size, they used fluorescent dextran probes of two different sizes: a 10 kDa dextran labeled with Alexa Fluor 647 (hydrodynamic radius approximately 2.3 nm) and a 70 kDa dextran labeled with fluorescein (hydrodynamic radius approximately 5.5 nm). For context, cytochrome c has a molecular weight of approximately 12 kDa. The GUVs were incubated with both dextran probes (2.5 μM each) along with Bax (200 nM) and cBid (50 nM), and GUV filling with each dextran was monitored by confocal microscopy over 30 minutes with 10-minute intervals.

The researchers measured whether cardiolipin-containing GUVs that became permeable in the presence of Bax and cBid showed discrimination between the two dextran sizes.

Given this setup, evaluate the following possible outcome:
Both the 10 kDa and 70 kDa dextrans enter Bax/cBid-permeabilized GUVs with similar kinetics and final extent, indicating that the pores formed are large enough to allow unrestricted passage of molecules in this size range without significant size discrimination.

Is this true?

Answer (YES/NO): NO